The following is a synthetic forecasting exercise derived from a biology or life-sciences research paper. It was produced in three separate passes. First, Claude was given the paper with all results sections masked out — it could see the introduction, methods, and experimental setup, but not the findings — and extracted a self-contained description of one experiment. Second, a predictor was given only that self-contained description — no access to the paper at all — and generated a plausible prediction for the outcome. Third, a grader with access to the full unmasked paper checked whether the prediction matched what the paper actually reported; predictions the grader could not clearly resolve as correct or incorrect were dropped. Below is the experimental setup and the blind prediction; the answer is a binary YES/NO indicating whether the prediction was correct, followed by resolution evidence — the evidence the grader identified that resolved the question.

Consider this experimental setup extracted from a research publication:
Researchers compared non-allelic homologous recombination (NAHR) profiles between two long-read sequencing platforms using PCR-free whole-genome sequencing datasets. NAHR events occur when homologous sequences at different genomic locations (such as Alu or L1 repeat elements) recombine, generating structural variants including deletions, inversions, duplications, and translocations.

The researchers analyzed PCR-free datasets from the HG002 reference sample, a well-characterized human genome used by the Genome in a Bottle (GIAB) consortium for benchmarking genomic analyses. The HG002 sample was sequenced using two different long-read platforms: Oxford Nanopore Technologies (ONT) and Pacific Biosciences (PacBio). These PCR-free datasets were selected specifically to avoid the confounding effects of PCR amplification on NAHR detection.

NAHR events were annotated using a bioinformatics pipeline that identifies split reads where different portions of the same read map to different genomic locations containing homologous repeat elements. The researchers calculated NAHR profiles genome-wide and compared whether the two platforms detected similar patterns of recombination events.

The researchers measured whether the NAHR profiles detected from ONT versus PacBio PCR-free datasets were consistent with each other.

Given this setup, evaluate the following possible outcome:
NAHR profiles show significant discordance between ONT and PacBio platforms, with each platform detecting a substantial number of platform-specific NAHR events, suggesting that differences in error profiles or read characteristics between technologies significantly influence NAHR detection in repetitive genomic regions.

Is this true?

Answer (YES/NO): YES